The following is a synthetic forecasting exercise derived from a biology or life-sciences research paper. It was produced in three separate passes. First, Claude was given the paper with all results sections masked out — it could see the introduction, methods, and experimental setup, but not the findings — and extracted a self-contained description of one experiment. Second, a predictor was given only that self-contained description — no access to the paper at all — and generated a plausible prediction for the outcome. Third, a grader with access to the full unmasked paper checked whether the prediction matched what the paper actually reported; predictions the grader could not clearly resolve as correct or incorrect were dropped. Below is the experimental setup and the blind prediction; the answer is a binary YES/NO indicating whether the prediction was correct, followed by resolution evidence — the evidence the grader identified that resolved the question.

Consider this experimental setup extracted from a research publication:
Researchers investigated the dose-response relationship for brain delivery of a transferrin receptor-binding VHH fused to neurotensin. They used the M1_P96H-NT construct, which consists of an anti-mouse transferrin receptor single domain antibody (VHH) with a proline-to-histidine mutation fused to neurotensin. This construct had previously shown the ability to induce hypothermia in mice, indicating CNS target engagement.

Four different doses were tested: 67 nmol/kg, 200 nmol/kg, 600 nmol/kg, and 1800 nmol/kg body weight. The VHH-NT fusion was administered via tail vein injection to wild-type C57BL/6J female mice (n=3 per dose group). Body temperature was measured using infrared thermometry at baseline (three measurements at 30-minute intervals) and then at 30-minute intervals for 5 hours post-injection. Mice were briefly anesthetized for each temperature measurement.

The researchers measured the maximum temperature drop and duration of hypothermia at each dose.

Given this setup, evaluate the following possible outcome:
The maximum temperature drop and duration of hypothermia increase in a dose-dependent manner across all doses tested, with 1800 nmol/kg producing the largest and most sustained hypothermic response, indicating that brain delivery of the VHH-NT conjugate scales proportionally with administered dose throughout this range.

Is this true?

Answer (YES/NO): YES